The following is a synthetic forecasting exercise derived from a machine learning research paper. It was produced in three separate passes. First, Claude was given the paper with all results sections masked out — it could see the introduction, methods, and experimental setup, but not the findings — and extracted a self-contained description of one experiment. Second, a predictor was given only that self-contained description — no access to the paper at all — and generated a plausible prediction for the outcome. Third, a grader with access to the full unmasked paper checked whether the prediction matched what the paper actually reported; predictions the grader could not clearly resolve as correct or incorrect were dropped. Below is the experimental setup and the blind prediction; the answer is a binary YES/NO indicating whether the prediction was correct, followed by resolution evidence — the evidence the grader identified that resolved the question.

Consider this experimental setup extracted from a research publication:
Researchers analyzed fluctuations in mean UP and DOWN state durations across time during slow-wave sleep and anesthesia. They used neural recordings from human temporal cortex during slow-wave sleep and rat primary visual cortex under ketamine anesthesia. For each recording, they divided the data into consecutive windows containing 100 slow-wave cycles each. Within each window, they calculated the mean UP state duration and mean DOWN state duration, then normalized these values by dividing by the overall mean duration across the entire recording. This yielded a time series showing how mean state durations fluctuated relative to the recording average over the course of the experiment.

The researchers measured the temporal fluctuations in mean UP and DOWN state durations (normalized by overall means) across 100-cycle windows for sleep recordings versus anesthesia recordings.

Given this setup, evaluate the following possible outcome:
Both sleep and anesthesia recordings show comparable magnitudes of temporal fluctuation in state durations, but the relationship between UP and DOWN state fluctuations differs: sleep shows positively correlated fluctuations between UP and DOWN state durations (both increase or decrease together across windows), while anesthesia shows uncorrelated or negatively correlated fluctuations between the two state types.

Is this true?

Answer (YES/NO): NO